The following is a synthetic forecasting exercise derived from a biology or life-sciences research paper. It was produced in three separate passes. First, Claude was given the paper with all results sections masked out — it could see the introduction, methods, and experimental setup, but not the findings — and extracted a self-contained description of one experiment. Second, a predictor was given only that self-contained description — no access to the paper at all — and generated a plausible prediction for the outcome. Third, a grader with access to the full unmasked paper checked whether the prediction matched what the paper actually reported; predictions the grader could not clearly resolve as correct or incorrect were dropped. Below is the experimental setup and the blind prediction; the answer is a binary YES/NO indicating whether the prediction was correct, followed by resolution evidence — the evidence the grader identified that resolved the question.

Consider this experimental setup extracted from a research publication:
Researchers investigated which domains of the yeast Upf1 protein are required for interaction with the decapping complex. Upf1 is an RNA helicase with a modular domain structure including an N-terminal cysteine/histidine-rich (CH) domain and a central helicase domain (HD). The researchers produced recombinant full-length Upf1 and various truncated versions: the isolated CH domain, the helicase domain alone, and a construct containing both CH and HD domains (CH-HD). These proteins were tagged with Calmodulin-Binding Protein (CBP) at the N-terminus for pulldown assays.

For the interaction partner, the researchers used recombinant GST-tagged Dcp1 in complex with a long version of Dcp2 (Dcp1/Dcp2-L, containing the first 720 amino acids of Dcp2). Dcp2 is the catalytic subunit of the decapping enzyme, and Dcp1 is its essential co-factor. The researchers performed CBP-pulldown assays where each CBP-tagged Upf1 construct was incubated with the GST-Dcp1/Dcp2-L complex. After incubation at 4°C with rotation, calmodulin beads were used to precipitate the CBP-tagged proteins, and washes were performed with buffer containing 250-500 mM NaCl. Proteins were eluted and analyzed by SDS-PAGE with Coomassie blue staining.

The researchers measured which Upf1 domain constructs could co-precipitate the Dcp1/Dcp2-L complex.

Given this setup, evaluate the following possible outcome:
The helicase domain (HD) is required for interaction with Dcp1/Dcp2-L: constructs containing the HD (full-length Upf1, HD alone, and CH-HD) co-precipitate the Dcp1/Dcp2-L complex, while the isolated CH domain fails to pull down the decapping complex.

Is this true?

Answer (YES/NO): NO